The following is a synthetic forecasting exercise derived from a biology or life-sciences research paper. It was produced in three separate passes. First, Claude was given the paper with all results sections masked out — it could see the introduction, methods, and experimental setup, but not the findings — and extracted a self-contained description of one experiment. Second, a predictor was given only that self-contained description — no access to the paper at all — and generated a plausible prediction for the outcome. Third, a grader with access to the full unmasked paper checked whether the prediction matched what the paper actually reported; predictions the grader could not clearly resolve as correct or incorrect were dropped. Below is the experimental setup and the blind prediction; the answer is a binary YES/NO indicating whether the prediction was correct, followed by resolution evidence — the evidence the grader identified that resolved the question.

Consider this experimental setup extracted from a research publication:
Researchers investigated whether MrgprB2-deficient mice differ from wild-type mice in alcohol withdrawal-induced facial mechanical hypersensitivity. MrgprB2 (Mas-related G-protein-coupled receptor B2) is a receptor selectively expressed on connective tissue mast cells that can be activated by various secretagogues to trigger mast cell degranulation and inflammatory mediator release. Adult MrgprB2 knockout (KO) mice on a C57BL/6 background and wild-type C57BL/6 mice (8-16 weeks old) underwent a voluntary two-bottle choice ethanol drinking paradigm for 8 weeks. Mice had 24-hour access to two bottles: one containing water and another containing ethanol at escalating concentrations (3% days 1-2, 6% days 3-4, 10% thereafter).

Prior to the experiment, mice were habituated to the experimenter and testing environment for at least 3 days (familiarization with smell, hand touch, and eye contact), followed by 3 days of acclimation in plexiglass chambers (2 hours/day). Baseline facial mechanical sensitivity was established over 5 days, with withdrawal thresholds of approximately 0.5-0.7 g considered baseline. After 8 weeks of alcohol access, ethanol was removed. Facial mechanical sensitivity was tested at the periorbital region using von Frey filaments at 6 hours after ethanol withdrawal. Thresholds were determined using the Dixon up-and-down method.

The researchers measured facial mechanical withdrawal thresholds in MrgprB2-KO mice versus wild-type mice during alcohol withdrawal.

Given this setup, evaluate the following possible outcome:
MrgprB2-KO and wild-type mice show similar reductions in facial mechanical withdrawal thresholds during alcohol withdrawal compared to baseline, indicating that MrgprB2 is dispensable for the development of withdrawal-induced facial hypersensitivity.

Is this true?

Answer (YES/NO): NO